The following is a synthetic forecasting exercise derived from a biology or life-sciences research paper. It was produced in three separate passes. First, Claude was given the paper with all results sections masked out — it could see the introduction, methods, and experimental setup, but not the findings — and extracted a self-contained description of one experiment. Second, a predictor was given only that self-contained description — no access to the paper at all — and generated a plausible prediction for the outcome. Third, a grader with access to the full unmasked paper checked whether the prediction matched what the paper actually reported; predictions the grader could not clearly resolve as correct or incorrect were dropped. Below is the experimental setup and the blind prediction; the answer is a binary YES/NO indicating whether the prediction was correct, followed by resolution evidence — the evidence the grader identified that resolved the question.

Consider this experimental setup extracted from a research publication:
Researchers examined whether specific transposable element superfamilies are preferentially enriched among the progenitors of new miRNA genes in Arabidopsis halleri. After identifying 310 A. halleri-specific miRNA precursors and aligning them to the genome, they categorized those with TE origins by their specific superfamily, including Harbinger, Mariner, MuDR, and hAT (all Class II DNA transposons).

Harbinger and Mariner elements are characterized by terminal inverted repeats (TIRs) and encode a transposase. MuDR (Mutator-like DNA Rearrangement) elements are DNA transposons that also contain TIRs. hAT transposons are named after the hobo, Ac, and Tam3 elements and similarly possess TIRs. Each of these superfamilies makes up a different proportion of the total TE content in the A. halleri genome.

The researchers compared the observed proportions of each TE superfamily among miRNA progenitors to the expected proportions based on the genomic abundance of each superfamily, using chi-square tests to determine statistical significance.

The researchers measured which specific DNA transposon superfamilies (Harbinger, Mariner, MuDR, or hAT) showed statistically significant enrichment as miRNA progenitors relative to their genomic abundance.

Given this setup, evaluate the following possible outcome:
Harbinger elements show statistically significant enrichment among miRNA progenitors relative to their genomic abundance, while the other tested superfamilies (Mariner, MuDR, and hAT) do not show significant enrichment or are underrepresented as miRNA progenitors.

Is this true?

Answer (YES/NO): NO